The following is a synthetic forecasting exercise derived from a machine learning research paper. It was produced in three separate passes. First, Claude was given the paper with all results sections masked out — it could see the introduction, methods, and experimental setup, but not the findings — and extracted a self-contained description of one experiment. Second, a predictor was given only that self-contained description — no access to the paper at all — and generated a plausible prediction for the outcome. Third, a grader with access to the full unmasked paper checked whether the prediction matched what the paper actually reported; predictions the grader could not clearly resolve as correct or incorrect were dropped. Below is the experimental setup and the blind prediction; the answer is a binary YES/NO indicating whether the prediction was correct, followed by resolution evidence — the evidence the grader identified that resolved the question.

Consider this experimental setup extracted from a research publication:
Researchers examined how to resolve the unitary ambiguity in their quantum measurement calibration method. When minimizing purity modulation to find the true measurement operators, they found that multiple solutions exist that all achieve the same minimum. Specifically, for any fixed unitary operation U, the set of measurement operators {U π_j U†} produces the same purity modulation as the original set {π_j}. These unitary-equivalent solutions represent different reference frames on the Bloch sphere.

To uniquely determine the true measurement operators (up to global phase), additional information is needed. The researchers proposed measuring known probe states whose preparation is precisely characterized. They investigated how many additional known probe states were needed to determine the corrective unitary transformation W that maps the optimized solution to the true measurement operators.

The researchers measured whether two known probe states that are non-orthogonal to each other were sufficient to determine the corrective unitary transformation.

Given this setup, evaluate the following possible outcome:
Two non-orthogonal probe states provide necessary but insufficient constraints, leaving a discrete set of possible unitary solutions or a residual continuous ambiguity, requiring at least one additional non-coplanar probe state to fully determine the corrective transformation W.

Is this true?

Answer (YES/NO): NO